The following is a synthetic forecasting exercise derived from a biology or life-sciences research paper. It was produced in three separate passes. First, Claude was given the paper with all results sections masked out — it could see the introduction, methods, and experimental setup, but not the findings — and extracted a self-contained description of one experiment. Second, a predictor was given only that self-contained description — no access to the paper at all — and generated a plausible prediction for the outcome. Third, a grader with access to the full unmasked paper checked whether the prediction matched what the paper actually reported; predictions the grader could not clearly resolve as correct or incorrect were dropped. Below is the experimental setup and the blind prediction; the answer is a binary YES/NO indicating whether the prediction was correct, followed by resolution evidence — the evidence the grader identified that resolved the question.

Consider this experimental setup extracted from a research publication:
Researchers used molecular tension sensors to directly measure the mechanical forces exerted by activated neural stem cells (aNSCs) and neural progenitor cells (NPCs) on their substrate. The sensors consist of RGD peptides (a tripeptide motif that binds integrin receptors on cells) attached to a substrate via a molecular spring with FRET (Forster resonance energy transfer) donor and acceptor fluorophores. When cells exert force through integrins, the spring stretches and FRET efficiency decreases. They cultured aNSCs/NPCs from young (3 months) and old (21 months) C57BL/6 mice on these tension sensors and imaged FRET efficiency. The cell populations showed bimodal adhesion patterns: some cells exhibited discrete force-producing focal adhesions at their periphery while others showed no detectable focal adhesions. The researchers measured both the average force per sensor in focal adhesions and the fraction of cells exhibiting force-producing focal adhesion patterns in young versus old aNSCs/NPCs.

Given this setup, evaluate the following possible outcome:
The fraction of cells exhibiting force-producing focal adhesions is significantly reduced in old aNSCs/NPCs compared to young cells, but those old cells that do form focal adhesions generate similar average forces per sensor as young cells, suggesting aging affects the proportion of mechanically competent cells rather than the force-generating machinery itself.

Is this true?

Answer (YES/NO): NO